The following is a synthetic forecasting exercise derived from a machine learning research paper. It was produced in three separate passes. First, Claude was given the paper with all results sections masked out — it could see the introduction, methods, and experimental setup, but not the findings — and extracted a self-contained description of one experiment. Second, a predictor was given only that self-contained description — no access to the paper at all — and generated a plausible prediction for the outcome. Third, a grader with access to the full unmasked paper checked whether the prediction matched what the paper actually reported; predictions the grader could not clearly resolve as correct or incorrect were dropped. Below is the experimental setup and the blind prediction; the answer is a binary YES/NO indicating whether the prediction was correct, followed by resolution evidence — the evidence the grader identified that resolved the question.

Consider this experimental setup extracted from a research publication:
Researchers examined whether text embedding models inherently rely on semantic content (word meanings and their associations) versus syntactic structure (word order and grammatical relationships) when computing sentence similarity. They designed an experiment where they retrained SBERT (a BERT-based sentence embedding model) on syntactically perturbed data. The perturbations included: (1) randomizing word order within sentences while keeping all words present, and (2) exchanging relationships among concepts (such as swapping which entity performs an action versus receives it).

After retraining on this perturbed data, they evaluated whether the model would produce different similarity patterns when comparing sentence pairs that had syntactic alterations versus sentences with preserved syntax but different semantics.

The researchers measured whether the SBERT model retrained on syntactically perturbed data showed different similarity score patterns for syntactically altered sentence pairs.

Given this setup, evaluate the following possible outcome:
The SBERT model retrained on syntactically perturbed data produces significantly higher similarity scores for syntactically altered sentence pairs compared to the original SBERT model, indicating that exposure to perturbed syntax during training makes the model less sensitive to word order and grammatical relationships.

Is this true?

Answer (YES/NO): NO